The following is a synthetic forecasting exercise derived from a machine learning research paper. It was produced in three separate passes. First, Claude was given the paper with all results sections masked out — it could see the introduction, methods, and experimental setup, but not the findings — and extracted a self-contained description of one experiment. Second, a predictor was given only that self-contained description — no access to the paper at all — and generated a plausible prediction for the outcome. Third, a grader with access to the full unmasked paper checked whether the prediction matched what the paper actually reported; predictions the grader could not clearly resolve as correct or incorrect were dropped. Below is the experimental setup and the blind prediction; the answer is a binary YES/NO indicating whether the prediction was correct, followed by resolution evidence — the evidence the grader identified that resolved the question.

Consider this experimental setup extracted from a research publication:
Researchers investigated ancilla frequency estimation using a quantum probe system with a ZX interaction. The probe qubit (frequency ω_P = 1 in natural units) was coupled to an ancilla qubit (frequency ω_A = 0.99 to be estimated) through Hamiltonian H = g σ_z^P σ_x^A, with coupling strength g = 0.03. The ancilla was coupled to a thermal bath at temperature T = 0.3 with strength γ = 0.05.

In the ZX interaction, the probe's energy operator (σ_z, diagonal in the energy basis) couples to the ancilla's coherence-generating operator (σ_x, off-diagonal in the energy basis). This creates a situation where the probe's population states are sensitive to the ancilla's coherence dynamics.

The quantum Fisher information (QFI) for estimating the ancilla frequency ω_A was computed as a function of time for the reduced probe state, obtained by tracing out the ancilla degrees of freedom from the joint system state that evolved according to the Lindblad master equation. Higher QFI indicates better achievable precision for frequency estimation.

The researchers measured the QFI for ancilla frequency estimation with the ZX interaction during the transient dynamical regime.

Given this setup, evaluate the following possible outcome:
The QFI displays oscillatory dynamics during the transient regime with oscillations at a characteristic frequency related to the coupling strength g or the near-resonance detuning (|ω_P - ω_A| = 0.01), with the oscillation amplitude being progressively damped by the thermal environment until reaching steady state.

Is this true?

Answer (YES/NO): NO